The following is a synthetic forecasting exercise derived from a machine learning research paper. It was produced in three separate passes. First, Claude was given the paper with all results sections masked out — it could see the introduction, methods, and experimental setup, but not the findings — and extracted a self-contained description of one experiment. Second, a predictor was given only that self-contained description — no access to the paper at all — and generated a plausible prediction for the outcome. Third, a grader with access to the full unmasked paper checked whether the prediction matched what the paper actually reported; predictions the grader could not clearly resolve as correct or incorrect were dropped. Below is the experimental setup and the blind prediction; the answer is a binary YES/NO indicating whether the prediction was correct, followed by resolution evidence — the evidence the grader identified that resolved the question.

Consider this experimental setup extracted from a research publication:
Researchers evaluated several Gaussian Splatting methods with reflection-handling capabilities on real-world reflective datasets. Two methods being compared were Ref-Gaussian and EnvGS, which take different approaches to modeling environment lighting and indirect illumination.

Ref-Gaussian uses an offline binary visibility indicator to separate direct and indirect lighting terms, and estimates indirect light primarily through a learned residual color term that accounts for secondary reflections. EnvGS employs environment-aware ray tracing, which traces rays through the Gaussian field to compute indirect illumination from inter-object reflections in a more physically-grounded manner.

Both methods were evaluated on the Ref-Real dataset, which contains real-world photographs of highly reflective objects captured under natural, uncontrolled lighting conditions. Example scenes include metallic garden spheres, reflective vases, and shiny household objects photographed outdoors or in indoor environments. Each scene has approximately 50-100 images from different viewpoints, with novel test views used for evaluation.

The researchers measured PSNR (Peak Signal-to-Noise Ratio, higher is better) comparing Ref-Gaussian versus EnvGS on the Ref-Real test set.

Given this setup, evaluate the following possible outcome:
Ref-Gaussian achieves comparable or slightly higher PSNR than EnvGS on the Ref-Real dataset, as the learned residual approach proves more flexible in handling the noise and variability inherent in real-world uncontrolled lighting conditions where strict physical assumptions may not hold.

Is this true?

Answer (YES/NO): NO